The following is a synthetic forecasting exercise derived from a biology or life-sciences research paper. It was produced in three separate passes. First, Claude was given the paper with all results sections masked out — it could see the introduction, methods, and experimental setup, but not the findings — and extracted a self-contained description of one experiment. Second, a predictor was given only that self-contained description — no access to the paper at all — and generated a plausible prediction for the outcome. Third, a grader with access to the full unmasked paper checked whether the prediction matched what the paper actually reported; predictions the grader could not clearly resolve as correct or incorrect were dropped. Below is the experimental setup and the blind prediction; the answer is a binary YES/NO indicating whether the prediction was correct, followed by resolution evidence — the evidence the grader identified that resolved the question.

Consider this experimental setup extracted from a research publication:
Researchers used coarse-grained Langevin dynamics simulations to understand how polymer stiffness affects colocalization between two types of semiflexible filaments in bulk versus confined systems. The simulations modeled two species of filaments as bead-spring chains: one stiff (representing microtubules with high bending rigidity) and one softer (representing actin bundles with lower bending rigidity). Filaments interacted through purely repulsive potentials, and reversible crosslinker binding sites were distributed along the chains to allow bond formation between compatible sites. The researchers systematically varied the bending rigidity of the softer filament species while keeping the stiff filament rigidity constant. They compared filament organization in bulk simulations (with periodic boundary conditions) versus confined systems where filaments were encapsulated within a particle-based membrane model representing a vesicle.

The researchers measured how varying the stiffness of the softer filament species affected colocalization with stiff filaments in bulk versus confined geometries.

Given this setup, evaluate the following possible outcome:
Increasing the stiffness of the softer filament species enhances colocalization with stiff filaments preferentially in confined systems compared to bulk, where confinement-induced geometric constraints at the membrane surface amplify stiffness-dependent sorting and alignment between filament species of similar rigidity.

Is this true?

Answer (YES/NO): NO